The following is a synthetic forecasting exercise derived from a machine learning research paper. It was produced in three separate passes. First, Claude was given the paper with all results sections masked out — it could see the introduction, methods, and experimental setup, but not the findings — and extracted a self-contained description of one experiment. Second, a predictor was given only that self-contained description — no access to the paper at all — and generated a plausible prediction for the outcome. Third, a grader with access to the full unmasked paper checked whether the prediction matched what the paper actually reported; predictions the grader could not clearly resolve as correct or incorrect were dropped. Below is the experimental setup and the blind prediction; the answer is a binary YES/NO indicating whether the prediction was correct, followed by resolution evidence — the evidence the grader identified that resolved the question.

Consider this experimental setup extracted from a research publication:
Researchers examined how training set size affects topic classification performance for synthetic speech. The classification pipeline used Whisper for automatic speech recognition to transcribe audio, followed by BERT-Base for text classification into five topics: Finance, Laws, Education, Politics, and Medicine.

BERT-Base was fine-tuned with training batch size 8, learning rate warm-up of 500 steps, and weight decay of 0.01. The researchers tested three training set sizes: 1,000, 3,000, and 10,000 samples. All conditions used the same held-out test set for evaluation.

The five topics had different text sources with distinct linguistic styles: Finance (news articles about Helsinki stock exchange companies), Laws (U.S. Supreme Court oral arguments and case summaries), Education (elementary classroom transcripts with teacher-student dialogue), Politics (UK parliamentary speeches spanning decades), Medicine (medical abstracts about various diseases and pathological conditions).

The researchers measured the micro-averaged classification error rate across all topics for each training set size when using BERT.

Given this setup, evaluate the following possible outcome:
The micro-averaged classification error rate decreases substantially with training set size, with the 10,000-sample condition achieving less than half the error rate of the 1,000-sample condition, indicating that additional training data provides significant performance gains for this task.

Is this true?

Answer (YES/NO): NO